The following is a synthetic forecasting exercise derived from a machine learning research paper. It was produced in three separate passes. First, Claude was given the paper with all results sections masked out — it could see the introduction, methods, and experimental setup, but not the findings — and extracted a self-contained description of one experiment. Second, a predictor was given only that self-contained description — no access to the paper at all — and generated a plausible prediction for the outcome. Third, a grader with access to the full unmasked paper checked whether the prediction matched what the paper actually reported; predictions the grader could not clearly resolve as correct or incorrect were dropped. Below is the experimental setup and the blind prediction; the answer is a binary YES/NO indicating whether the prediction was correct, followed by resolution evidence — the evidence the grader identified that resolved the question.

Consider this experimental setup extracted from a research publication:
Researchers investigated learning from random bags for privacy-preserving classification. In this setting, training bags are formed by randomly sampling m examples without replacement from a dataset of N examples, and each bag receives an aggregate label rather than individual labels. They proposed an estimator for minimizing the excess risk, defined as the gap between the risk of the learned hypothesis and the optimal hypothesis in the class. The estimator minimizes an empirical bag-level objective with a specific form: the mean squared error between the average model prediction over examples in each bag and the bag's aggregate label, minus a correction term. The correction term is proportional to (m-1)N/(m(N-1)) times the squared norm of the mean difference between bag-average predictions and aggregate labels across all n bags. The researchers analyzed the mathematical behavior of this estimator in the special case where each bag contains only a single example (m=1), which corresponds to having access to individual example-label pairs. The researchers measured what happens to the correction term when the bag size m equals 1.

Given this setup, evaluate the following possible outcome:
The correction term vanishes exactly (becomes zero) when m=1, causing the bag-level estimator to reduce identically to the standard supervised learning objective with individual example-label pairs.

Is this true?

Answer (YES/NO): YES